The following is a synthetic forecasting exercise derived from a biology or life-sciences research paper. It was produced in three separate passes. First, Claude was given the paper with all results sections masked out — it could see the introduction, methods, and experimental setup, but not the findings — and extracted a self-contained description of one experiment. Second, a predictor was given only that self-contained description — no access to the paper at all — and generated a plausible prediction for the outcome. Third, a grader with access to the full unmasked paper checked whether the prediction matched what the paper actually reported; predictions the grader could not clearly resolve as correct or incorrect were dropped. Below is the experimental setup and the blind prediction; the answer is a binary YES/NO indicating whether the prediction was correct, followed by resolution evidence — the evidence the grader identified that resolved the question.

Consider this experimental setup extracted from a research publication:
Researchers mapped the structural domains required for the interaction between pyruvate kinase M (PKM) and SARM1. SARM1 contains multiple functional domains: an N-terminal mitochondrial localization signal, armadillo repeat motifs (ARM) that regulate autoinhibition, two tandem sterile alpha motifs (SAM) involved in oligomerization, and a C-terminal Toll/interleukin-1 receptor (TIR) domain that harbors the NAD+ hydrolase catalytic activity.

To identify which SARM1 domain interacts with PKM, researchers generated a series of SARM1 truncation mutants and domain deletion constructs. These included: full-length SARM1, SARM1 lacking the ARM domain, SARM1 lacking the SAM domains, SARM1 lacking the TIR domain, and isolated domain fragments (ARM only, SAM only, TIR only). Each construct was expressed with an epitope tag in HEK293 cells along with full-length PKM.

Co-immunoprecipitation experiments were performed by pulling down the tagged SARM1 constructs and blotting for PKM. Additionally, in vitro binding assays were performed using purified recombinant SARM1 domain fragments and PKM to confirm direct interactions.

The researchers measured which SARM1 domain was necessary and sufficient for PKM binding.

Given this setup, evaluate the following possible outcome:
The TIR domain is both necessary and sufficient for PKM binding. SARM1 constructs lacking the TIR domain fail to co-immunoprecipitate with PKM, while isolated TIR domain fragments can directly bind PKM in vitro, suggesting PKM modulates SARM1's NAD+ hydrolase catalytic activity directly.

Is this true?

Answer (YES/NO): NO